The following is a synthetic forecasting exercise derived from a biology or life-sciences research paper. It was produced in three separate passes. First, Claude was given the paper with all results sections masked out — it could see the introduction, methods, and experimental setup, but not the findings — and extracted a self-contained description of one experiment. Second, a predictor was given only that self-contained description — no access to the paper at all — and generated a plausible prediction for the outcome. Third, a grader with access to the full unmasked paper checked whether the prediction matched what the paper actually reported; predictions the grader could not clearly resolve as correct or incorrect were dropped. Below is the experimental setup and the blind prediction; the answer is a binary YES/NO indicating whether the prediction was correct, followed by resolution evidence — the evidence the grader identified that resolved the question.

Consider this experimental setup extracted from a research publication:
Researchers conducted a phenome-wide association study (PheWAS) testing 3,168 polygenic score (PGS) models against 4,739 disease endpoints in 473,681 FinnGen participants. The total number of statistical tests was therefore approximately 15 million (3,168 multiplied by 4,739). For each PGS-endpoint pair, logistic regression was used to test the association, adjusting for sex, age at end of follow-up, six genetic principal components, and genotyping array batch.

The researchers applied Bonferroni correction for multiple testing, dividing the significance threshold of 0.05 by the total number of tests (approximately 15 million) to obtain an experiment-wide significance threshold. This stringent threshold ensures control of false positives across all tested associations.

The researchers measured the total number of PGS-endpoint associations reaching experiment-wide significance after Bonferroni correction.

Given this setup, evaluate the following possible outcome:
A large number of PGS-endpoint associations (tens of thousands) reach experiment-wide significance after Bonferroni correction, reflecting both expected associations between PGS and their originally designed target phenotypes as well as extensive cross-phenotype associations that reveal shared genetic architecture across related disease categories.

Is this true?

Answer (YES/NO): YES